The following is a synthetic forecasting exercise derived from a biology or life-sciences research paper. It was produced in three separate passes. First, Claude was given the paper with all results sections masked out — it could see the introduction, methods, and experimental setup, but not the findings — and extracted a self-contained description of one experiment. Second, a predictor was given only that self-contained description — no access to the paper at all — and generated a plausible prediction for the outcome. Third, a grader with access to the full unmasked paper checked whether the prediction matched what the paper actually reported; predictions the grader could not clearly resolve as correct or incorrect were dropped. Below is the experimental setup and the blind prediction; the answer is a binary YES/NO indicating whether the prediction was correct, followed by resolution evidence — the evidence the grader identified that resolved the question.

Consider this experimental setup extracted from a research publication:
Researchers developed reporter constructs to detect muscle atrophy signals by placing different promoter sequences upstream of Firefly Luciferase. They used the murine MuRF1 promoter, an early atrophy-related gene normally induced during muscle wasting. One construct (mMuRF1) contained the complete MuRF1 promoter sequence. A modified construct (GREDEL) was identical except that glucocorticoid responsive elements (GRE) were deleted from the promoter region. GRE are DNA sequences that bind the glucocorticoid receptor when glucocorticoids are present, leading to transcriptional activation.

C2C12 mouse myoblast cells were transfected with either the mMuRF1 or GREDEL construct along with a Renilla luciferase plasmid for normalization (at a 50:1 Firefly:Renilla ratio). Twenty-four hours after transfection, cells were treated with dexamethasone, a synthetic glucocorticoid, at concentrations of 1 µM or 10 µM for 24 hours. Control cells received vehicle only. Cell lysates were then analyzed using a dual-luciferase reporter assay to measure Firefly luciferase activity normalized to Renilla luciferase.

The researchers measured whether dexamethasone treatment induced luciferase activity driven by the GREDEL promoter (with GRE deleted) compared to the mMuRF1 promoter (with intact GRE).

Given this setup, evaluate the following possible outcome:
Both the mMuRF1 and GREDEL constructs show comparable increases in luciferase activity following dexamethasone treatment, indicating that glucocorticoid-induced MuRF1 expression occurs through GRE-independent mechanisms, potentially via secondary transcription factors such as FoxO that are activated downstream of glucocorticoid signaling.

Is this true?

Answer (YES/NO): NO